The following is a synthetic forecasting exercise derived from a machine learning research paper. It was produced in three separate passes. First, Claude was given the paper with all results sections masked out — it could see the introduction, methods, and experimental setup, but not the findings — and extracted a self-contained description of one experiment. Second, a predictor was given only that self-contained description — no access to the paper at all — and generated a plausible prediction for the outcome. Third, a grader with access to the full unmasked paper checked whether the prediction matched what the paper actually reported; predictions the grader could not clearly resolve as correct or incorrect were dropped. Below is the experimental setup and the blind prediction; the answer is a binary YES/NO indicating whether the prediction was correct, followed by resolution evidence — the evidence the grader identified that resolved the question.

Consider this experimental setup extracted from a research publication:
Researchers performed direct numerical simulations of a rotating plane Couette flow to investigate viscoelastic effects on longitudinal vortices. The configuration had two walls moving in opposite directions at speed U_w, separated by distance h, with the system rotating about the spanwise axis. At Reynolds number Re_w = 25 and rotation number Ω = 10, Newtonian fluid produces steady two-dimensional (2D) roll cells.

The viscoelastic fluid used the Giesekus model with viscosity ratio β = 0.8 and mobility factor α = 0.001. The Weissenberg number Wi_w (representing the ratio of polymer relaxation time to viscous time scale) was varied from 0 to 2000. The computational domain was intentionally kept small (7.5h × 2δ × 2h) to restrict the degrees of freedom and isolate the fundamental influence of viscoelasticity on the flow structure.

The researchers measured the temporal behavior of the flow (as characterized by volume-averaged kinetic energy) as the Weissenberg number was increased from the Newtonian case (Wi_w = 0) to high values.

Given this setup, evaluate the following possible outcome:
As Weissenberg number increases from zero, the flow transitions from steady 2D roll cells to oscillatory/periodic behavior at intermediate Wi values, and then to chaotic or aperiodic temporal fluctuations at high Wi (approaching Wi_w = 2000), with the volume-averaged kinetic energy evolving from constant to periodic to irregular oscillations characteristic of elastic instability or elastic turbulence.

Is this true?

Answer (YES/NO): NO